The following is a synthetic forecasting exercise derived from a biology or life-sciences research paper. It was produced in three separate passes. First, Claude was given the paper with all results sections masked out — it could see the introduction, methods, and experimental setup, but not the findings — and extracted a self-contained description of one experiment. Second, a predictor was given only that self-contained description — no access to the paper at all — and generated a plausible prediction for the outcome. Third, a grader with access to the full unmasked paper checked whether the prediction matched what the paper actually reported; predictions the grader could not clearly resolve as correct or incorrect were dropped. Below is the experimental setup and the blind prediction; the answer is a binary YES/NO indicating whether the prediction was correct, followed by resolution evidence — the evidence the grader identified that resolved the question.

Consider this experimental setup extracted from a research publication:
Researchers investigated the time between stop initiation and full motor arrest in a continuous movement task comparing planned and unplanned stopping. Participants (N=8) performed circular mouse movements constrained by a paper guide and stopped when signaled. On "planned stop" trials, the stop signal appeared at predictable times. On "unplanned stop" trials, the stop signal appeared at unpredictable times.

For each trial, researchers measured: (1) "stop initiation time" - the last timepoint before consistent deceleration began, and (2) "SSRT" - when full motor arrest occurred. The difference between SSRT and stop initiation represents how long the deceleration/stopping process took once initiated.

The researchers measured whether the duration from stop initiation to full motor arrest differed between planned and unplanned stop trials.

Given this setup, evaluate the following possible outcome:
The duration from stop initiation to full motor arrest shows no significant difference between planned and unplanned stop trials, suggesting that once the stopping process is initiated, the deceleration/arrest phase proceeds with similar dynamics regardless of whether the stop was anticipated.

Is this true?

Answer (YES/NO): NO